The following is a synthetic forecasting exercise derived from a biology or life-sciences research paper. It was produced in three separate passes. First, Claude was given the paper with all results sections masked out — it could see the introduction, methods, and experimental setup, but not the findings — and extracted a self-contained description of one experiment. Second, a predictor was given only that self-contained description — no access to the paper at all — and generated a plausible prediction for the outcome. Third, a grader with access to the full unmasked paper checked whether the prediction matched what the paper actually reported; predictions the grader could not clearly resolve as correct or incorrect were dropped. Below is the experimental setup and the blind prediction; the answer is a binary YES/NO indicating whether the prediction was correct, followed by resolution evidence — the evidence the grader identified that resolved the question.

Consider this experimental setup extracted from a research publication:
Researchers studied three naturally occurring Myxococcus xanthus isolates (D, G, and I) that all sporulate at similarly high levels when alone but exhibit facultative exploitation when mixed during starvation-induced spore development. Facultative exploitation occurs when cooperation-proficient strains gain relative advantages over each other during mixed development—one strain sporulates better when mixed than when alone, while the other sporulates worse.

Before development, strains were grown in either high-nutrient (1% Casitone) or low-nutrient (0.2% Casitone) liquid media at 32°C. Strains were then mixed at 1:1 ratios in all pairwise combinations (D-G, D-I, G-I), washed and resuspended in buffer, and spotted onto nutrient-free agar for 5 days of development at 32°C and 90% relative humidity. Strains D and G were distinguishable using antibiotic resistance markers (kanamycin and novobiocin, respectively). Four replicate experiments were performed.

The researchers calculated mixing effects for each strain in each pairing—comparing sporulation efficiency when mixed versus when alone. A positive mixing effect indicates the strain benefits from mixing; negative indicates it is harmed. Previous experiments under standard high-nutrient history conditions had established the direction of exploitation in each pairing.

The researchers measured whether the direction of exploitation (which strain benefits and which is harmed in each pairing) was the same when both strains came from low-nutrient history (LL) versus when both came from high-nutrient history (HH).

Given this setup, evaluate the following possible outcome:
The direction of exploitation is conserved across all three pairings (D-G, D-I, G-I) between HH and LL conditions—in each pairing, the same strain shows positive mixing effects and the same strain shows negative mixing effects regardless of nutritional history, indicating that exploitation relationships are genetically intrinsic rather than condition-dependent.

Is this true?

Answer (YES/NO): NO